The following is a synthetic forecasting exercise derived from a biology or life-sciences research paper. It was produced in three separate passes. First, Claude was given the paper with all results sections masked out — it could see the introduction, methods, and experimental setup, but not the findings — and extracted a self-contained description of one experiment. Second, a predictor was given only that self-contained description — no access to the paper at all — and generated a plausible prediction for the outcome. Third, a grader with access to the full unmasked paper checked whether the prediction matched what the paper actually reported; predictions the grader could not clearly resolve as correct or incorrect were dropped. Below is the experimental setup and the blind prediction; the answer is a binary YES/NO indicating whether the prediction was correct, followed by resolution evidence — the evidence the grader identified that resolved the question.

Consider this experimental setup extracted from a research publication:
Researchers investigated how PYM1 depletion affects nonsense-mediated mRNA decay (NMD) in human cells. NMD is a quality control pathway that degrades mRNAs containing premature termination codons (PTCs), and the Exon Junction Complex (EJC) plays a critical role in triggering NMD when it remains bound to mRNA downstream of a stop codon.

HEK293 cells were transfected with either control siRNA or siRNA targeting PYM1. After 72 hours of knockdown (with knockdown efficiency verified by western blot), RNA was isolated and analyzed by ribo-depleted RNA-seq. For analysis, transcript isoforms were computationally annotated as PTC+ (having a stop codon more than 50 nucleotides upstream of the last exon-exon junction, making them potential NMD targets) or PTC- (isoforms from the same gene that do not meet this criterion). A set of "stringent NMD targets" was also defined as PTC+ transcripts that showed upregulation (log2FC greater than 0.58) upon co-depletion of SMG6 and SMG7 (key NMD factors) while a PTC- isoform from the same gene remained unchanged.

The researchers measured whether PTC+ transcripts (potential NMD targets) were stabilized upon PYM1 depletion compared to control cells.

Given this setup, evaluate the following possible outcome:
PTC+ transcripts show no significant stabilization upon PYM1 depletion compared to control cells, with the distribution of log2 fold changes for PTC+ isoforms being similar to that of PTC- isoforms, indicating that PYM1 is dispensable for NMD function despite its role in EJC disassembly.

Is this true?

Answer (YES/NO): NO